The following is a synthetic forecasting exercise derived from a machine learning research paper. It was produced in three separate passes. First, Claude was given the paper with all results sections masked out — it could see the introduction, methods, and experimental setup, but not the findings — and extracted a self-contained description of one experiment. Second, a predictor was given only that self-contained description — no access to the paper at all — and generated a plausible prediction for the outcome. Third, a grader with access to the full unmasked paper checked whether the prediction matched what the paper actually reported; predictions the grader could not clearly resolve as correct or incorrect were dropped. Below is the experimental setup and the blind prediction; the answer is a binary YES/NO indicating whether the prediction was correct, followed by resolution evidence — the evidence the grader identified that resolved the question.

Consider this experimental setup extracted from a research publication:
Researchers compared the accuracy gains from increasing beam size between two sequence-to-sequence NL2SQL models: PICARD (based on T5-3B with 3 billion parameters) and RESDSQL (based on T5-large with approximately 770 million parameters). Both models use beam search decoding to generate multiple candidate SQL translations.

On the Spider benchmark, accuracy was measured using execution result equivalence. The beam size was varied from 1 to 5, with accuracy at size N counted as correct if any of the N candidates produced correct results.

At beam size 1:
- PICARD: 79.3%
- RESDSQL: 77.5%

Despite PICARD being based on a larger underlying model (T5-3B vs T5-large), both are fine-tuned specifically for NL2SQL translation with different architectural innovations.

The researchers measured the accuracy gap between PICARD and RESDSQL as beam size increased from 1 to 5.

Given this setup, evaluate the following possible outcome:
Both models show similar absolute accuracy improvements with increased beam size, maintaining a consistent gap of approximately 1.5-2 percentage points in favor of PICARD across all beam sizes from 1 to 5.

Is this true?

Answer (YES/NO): YES